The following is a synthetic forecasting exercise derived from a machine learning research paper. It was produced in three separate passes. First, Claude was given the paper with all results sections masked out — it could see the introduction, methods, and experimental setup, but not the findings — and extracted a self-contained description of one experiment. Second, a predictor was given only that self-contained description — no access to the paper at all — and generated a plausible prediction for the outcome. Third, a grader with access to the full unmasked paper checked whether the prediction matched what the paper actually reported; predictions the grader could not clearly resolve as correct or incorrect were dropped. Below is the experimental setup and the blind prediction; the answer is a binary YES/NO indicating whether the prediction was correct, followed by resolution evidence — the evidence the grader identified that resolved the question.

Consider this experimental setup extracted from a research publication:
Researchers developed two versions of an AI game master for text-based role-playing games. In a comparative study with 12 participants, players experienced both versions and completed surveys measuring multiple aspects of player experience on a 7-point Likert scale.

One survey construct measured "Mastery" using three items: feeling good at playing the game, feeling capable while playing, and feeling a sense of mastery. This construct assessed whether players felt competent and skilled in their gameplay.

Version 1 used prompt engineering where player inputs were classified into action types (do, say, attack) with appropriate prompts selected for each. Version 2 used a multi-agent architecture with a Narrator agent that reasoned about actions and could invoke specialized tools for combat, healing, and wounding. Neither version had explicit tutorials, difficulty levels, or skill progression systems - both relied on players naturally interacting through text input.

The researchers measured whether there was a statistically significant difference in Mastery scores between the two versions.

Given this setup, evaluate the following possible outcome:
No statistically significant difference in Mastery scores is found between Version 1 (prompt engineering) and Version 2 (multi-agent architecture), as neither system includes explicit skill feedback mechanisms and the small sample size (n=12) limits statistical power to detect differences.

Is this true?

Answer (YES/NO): NO